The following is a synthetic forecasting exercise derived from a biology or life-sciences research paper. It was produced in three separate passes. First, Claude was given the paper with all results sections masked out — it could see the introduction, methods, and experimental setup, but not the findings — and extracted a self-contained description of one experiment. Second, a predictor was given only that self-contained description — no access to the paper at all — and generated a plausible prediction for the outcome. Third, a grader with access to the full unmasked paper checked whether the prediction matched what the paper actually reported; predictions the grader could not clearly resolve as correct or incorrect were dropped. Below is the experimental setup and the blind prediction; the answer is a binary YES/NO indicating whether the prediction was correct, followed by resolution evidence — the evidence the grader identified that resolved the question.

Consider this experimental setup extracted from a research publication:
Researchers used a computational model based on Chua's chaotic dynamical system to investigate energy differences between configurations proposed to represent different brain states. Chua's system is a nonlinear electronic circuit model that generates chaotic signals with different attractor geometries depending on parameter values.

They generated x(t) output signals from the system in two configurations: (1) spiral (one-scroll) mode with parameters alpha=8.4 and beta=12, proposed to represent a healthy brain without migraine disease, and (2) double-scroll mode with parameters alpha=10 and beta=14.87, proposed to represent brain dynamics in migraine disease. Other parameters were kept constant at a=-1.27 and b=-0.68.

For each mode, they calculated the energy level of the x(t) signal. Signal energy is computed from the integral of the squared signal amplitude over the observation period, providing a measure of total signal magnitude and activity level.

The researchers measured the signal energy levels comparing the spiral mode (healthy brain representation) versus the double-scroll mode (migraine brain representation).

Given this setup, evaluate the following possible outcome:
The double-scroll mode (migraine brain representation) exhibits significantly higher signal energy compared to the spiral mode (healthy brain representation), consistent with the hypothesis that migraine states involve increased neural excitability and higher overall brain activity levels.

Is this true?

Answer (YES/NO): YES